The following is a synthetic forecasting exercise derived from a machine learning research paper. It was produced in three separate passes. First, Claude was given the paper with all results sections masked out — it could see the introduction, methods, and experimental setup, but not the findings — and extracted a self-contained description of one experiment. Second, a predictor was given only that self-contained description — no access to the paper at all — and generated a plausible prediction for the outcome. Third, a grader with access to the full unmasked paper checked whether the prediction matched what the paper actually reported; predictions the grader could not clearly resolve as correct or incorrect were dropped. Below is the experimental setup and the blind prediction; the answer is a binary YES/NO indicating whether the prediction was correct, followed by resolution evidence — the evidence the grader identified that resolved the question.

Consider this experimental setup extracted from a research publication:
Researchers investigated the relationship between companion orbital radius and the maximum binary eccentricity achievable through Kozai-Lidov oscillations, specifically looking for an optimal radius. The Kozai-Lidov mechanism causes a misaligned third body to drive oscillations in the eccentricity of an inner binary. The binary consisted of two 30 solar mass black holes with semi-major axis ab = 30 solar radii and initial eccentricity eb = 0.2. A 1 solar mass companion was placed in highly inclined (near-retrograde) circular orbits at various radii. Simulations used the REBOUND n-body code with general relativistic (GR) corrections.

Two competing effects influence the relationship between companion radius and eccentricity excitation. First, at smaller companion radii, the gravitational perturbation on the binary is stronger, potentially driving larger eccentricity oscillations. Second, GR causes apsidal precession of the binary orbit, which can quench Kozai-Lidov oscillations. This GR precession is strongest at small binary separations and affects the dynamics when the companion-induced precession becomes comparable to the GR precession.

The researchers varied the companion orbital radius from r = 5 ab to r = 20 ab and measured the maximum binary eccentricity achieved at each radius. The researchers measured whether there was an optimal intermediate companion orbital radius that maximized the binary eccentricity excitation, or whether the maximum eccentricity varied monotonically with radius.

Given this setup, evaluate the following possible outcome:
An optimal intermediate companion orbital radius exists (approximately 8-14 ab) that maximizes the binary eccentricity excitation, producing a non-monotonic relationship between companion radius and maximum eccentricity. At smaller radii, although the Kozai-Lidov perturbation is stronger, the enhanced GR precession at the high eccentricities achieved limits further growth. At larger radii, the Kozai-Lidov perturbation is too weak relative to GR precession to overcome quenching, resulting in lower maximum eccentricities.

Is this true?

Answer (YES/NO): YES